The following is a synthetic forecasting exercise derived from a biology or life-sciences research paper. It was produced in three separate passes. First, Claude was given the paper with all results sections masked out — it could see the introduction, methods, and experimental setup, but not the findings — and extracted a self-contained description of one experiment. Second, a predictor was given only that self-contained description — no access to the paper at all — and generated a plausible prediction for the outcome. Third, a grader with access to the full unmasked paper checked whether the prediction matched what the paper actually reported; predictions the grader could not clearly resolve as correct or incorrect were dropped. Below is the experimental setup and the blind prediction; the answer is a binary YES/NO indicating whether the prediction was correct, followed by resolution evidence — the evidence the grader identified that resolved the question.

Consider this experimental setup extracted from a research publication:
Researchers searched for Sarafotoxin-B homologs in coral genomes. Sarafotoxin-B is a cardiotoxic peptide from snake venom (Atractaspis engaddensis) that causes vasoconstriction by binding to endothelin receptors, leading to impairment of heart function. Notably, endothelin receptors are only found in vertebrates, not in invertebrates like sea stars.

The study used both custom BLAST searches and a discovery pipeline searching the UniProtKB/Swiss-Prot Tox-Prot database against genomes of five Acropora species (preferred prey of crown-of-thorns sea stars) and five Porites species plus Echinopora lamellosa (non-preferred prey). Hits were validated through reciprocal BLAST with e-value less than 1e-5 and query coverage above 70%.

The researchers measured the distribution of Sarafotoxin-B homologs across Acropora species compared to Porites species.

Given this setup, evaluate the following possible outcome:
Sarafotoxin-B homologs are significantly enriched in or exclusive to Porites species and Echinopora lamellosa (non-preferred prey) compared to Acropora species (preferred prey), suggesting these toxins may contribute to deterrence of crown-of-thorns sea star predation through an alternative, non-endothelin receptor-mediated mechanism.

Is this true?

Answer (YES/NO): NO